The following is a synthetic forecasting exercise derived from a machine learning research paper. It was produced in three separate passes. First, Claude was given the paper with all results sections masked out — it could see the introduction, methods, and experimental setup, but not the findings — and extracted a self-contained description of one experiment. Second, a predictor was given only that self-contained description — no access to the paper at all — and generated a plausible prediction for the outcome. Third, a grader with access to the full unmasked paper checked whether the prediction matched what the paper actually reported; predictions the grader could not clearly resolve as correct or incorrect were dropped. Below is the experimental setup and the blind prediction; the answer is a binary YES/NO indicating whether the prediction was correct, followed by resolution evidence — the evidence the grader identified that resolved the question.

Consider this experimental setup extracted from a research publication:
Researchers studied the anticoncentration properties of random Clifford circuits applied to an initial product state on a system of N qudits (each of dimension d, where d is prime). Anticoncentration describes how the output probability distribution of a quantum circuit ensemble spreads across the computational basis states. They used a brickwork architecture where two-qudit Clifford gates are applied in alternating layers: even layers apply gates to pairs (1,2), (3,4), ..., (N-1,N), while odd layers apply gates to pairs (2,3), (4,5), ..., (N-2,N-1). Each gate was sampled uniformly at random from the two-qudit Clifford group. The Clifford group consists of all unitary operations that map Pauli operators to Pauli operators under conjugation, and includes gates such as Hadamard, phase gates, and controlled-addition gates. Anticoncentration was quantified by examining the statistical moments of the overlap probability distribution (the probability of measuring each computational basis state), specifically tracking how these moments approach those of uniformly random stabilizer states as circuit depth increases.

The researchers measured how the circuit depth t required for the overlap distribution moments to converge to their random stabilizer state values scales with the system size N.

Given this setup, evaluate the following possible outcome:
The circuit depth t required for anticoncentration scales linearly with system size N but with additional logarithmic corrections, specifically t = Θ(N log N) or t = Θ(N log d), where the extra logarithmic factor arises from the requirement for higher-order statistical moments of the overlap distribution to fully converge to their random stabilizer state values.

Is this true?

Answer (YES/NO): NO